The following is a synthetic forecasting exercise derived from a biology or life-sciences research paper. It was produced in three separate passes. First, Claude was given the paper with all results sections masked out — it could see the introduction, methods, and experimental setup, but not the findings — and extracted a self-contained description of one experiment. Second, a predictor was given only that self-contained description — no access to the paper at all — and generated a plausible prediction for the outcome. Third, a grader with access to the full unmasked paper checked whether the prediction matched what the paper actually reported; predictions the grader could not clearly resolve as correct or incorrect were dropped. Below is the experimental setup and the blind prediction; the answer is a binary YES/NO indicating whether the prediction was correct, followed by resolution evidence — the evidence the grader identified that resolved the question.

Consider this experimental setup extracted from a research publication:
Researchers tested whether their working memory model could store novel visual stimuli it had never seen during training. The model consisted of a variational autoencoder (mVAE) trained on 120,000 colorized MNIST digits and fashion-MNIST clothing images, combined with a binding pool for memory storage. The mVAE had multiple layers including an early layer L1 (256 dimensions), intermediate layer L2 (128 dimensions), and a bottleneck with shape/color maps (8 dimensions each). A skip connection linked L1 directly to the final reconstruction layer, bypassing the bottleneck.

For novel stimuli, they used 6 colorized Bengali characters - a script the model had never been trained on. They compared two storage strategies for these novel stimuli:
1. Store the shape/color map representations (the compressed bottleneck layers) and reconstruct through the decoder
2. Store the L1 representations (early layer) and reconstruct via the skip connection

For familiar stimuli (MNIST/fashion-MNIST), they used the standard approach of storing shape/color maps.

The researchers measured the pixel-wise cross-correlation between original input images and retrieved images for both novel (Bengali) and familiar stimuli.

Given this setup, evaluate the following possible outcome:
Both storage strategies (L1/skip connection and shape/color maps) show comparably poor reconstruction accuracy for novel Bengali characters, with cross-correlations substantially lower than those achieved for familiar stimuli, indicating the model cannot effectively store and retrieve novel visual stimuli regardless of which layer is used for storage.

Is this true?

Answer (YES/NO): NO